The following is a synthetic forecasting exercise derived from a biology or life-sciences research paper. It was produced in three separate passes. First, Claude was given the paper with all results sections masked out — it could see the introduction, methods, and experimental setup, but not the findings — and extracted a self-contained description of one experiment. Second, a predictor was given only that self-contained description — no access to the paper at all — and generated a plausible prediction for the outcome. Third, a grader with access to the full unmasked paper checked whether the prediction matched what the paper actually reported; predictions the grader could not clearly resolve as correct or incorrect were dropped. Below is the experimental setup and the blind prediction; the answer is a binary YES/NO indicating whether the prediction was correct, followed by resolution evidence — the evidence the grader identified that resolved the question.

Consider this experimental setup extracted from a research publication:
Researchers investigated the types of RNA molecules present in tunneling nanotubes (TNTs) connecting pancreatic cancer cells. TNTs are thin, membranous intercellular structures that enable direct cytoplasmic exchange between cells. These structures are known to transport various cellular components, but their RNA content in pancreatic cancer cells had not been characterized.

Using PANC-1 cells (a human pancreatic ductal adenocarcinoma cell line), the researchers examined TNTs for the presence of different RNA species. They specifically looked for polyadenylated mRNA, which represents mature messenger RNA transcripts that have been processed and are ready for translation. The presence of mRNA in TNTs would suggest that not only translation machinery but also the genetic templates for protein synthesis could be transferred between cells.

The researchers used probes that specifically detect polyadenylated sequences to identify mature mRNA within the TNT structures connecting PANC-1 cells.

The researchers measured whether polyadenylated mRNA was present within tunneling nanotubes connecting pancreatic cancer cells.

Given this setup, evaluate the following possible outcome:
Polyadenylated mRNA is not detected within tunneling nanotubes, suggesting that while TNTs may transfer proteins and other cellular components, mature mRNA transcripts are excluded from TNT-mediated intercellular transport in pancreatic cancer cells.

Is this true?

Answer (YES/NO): NO